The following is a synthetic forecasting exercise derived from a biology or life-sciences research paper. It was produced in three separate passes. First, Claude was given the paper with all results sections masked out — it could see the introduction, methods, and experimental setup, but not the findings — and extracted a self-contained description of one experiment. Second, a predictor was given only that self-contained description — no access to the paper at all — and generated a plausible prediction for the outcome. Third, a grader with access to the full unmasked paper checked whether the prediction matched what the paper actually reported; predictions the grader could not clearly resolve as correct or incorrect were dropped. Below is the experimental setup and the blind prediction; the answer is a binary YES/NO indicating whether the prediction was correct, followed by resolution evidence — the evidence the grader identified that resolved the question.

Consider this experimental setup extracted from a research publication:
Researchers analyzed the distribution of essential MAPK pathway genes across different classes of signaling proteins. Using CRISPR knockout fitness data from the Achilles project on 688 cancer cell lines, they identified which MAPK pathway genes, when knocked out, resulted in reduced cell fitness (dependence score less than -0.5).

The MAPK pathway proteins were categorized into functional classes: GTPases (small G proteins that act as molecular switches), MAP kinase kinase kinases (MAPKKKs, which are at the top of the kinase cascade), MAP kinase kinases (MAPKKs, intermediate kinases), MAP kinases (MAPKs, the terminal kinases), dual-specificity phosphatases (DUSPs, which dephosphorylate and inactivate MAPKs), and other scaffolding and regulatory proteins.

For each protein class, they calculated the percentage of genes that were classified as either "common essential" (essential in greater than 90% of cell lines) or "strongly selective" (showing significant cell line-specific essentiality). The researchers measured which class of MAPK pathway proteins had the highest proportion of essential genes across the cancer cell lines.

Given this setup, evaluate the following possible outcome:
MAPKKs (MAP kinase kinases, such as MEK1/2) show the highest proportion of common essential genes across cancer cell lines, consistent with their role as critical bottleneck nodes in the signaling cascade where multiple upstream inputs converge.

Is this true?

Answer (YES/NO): NO